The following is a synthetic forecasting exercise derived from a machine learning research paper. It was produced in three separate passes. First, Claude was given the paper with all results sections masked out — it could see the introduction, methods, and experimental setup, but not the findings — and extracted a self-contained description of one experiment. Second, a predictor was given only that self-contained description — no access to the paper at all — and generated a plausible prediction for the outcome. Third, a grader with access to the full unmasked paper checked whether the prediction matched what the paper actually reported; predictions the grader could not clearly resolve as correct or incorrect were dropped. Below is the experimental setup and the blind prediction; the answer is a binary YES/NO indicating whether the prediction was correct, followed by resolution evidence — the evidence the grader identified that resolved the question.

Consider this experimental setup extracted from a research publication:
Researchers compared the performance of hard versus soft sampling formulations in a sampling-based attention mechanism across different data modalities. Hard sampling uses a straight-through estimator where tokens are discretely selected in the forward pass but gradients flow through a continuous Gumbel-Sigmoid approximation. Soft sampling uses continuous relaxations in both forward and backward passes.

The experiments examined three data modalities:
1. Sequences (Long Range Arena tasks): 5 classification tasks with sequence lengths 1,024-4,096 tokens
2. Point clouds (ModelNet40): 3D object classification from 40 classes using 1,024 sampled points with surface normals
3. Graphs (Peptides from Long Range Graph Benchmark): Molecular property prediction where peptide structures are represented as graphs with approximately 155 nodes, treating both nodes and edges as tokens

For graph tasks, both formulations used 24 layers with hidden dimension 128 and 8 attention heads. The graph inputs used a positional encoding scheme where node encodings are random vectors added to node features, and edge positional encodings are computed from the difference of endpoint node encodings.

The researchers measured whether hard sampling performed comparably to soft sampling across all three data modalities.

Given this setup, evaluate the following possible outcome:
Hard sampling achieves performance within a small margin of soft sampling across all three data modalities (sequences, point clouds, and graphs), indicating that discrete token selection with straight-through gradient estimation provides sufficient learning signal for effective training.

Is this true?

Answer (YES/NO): NO